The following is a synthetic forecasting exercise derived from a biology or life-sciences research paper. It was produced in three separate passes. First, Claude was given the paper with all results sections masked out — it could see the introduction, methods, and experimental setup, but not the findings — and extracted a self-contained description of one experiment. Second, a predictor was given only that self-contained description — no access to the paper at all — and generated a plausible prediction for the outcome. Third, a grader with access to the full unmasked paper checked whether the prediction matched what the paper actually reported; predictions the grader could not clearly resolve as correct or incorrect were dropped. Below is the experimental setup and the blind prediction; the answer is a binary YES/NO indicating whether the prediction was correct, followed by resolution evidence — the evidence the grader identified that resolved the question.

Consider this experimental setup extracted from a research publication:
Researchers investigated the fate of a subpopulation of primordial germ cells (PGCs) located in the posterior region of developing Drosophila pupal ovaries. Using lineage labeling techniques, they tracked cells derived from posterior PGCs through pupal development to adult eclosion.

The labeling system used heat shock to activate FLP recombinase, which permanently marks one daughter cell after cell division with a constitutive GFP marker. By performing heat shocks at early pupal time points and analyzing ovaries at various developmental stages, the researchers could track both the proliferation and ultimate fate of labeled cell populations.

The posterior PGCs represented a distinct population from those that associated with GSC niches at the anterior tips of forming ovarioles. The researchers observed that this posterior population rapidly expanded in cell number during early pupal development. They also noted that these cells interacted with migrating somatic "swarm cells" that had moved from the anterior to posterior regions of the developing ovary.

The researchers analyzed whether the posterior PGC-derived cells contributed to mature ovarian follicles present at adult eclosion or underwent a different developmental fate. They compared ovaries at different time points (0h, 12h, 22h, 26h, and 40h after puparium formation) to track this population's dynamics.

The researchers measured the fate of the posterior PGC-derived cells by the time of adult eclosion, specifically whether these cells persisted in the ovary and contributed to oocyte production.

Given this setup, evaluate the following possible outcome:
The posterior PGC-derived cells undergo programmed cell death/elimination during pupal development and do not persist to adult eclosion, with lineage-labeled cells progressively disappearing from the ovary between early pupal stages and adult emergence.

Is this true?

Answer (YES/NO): YES